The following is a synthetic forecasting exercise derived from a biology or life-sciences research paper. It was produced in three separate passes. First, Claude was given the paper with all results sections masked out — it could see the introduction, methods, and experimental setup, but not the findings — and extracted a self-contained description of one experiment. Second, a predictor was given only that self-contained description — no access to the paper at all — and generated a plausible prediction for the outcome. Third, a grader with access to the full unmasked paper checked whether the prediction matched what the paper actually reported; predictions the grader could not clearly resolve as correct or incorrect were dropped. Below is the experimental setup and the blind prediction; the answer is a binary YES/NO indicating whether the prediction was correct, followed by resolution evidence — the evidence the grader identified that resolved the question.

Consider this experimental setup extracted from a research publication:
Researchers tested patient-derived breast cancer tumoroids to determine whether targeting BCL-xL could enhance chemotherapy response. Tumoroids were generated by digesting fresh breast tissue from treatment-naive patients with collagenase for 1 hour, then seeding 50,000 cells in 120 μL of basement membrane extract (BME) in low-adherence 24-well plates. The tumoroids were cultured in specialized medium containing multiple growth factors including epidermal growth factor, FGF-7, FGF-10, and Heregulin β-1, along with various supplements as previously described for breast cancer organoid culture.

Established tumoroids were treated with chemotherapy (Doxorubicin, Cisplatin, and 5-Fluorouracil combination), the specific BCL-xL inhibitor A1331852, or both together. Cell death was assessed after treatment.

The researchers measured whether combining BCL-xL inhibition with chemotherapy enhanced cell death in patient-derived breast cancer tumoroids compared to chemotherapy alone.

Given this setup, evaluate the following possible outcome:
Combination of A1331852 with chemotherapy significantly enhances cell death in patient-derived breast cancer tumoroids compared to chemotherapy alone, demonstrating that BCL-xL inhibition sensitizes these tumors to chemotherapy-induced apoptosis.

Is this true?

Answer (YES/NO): YES